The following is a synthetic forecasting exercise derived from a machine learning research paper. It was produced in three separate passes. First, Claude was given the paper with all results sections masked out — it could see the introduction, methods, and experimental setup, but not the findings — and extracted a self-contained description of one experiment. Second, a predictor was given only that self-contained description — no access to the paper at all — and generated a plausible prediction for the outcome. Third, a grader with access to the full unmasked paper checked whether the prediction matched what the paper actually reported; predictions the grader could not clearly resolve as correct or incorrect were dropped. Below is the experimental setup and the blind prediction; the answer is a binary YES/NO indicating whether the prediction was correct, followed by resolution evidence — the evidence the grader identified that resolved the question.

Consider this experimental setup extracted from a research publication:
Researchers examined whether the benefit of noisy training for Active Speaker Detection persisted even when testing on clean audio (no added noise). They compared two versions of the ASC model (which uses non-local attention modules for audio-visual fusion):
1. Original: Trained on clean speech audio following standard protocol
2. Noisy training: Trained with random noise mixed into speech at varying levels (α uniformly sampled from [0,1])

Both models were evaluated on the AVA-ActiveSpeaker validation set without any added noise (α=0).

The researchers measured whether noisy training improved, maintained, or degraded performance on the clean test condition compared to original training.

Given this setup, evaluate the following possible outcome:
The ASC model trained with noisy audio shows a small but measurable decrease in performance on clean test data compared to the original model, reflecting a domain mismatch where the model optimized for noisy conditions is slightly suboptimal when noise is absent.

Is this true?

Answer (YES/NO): YES